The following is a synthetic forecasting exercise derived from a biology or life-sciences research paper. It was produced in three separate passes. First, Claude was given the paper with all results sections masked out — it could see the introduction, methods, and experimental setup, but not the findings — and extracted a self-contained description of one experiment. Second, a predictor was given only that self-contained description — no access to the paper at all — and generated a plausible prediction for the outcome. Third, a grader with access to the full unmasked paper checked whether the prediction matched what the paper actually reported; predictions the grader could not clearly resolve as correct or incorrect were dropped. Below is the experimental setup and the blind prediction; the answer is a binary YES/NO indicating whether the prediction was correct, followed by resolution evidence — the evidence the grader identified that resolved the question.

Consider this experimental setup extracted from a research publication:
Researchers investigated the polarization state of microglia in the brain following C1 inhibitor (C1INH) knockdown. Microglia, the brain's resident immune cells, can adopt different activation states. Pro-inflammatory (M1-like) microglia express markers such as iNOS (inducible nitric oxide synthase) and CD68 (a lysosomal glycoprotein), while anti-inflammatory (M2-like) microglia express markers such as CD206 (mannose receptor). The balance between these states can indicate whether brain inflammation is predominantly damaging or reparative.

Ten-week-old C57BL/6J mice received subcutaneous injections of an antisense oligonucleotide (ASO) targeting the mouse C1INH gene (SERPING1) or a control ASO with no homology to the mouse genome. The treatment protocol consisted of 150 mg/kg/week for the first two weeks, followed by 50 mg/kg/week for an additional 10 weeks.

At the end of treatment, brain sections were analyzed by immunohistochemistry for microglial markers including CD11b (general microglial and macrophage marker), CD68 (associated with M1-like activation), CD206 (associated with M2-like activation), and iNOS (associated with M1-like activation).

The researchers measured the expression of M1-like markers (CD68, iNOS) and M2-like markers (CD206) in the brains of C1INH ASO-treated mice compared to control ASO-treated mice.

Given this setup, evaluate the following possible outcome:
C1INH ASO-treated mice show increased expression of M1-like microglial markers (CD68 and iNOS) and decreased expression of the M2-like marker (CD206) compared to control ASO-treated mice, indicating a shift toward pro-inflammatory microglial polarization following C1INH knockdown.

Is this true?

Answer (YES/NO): NO